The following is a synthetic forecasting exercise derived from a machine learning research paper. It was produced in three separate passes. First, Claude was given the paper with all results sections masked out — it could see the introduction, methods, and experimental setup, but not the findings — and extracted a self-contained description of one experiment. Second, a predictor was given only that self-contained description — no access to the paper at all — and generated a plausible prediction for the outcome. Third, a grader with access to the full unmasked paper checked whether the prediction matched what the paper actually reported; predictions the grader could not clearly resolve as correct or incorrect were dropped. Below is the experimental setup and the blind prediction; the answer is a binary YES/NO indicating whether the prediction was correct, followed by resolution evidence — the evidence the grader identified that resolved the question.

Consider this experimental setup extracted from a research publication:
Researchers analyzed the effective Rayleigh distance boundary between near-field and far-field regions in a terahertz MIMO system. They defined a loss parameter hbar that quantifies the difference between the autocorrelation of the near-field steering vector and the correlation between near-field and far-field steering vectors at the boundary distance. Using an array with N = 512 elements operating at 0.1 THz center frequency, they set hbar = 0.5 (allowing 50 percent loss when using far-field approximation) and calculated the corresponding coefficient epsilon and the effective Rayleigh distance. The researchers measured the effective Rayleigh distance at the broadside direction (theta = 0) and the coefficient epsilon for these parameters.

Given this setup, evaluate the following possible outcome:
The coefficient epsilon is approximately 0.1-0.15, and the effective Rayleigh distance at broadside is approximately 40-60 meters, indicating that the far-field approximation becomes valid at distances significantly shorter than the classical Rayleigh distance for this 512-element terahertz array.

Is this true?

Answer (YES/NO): NO